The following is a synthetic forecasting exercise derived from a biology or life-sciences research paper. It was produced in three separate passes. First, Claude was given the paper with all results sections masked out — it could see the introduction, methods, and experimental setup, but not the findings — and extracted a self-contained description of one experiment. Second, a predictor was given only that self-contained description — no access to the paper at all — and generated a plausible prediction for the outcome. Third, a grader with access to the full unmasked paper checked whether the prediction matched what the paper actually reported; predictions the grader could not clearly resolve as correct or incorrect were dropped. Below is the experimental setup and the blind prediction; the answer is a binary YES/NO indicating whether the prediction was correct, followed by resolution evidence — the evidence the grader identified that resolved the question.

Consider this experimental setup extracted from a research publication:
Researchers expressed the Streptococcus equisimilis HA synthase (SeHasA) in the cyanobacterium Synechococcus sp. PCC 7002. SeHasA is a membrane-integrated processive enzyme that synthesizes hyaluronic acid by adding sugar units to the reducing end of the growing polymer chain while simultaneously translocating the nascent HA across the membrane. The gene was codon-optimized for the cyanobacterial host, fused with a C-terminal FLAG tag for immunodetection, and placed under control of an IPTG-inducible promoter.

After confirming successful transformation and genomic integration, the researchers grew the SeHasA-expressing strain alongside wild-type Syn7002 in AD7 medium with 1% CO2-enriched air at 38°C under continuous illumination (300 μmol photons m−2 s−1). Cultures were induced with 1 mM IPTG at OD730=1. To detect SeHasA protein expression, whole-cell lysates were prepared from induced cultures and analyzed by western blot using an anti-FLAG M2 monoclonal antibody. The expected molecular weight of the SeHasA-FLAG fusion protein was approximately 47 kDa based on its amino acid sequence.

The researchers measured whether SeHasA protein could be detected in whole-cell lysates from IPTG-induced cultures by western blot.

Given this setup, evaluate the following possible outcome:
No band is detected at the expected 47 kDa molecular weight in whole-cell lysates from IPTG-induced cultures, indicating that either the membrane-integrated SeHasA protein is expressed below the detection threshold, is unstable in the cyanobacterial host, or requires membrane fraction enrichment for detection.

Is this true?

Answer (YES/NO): NO